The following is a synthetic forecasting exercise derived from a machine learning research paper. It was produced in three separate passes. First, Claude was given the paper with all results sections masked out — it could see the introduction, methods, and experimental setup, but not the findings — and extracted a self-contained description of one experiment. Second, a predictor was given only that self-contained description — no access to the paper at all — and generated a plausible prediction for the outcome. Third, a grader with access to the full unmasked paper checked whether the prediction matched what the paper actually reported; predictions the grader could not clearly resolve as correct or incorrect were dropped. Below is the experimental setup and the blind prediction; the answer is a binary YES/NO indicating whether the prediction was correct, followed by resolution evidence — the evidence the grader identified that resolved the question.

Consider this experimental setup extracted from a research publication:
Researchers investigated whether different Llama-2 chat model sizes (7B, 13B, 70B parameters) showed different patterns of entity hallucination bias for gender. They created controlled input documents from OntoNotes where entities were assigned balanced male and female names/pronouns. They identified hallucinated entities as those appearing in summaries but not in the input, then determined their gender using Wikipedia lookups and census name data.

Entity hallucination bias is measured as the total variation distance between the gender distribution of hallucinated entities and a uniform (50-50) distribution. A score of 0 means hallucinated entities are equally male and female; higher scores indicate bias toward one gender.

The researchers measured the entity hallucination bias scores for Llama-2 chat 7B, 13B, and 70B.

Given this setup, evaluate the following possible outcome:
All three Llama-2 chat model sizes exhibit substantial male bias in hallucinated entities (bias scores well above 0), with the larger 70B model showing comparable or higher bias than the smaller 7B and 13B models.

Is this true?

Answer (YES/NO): NO